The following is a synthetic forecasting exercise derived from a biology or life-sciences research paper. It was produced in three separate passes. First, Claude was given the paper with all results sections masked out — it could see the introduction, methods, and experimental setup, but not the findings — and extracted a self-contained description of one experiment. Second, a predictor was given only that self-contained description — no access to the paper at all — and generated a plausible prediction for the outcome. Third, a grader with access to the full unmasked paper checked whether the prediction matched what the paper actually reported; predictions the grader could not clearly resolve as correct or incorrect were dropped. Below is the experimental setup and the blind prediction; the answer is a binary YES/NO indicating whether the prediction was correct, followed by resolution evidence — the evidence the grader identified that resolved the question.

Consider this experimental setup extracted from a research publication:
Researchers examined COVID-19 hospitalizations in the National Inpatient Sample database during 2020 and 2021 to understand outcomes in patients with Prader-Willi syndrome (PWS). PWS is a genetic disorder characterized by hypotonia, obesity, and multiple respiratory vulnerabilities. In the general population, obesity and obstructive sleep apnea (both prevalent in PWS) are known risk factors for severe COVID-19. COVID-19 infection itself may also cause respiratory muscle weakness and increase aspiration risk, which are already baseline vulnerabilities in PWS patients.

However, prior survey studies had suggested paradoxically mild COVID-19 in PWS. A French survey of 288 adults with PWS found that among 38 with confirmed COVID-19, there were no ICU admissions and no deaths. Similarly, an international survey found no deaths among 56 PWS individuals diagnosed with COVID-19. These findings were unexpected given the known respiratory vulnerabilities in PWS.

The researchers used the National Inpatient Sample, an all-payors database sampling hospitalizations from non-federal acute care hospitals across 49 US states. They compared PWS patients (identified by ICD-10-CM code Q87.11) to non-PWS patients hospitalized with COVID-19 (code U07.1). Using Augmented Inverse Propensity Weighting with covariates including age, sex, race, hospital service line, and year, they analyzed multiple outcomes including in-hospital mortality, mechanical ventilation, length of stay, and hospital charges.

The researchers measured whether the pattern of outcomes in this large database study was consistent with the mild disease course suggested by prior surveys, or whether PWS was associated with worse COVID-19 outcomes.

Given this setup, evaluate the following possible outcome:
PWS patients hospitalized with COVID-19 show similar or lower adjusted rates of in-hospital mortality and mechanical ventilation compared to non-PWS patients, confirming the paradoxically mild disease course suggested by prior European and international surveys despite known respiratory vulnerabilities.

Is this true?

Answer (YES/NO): NO